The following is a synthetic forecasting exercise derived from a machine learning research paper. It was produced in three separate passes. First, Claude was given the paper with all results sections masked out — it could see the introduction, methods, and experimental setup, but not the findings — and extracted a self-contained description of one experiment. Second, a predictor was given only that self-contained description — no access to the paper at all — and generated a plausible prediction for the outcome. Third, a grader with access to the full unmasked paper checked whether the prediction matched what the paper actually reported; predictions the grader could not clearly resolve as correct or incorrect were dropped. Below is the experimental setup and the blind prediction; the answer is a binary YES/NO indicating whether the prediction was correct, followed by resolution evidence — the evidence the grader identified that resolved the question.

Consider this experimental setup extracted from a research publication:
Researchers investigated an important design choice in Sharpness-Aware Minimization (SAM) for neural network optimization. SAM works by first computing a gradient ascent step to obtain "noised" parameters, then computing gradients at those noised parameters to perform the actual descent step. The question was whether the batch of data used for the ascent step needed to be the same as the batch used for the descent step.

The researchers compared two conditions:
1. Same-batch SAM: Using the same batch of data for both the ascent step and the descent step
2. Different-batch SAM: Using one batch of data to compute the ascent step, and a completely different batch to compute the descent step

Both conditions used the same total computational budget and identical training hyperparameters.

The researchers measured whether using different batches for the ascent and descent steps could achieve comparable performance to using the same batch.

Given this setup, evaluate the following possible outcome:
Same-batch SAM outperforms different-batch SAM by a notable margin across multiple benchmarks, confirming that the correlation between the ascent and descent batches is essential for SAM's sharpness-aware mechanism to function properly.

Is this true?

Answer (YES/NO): NO